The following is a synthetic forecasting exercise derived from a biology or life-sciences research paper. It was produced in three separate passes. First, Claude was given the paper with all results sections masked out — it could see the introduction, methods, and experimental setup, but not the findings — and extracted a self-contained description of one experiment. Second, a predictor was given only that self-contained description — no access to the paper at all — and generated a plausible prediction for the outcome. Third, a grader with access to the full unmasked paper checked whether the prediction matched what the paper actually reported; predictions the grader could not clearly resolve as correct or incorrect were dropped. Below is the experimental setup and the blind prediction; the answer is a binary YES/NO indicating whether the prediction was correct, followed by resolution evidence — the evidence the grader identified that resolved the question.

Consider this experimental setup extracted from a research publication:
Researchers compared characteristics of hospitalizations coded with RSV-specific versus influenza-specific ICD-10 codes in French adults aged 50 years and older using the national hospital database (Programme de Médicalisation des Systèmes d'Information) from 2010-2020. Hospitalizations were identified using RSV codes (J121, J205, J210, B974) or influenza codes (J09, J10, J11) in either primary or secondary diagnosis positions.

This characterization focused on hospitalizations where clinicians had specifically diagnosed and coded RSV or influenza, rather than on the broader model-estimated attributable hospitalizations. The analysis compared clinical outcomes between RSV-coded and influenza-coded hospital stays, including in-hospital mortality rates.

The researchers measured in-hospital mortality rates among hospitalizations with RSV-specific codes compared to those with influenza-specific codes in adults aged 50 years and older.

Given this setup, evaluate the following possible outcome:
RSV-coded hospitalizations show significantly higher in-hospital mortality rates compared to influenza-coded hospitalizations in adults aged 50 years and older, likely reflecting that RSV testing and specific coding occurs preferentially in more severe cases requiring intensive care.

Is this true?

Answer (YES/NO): NO